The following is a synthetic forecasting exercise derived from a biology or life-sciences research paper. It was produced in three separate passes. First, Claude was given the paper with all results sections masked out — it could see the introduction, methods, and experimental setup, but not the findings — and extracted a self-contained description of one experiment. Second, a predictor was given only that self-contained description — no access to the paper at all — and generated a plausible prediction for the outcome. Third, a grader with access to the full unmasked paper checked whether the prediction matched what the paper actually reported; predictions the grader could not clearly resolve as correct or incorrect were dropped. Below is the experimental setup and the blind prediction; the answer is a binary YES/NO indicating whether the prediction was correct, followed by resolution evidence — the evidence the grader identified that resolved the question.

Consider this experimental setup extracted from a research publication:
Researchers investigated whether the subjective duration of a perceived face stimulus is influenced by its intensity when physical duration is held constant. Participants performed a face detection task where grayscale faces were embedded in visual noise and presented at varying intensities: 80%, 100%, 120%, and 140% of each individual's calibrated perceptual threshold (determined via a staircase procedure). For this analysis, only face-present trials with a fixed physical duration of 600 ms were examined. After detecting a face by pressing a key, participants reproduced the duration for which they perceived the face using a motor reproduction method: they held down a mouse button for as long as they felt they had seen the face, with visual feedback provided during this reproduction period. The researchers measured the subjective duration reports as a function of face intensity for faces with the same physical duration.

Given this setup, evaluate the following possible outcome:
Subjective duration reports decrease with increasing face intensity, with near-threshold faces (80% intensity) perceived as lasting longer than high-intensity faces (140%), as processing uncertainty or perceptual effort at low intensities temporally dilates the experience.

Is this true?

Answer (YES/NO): NO